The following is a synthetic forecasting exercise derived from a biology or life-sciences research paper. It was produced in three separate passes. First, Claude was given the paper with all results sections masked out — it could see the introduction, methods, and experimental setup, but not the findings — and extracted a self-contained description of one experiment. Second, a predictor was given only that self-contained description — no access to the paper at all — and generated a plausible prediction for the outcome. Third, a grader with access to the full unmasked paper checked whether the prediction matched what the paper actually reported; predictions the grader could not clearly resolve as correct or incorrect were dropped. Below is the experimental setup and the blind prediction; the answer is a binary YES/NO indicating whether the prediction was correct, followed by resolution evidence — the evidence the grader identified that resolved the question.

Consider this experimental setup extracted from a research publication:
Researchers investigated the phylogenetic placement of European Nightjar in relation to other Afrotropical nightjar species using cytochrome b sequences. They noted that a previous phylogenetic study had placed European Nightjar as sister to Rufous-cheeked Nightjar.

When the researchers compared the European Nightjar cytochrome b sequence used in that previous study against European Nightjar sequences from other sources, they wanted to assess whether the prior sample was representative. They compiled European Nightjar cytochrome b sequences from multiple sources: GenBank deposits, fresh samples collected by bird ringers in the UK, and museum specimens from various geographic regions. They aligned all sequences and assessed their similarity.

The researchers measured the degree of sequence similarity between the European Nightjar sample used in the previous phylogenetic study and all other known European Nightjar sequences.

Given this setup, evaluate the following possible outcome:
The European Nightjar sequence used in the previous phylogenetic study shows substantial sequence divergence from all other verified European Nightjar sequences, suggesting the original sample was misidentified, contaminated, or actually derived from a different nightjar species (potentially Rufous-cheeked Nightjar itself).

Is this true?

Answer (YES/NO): YES